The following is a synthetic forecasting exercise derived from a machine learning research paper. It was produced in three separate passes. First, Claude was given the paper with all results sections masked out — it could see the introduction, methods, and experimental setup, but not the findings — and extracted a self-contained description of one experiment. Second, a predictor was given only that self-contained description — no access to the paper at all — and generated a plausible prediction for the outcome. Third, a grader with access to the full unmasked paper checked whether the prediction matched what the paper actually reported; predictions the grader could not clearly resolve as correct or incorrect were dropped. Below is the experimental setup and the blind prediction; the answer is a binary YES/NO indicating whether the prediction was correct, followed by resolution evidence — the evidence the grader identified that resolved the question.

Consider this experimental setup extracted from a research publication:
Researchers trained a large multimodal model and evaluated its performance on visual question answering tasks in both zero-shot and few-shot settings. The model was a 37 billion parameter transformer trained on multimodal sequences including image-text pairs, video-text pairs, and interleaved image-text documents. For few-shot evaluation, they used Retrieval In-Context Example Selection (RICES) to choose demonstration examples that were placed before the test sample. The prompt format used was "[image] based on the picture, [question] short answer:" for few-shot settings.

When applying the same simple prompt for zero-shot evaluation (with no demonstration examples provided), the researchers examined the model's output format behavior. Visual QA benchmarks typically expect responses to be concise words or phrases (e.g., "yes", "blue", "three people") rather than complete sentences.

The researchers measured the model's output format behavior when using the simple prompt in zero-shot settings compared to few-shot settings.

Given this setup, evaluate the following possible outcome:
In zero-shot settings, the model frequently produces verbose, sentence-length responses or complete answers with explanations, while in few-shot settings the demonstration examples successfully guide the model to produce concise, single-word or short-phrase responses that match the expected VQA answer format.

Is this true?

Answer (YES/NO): YES